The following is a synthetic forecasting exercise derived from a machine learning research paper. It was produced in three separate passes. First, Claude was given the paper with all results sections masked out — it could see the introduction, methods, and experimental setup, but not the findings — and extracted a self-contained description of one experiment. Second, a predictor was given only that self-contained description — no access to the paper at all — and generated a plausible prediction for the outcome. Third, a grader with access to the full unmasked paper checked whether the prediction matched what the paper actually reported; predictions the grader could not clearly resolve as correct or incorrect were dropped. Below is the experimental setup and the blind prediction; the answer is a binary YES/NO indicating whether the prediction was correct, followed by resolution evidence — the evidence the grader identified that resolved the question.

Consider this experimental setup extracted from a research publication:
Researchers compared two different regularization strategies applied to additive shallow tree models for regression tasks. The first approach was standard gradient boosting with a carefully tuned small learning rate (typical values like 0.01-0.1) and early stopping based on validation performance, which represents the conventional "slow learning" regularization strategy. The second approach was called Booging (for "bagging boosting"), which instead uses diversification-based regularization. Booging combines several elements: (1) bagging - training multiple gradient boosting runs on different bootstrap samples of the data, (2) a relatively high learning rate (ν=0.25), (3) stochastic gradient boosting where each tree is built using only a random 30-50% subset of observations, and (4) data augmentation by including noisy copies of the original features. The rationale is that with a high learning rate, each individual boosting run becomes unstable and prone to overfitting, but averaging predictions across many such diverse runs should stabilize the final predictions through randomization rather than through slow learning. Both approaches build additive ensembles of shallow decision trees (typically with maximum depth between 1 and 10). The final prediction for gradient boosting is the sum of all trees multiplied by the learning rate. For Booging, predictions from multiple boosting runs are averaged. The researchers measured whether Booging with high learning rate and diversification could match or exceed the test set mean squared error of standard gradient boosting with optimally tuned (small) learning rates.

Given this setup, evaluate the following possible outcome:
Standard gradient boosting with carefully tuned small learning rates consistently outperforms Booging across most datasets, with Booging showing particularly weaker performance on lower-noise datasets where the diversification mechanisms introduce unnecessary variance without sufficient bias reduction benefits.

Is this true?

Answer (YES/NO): NO